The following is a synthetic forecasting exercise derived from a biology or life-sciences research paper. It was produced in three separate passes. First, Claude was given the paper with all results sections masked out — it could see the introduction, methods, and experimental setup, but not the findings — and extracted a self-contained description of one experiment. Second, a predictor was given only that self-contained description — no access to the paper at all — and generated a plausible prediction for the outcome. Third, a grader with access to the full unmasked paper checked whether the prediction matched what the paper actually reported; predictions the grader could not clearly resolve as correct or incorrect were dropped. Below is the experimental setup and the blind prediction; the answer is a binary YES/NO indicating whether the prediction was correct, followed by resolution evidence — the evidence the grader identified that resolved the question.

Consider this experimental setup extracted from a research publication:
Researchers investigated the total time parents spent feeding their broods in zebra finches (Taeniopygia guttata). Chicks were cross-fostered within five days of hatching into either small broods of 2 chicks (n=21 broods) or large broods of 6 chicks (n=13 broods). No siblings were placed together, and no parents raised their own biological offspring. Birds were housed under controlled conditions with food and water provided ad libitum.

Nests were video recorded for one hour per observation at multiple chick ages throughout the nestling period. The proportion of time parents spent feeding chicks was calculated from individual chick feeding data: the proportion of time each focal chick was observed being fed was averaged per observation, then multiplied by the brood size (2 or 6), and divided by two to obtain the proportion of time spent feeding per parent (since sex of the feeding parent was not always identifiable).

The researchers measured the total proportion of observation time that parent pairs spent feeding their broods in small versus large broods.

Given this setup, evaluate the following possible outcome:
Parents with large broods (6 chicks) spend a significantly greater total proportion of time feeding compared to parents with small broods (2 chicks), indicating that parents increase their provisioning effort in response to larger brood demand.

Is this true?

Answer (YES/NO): YES